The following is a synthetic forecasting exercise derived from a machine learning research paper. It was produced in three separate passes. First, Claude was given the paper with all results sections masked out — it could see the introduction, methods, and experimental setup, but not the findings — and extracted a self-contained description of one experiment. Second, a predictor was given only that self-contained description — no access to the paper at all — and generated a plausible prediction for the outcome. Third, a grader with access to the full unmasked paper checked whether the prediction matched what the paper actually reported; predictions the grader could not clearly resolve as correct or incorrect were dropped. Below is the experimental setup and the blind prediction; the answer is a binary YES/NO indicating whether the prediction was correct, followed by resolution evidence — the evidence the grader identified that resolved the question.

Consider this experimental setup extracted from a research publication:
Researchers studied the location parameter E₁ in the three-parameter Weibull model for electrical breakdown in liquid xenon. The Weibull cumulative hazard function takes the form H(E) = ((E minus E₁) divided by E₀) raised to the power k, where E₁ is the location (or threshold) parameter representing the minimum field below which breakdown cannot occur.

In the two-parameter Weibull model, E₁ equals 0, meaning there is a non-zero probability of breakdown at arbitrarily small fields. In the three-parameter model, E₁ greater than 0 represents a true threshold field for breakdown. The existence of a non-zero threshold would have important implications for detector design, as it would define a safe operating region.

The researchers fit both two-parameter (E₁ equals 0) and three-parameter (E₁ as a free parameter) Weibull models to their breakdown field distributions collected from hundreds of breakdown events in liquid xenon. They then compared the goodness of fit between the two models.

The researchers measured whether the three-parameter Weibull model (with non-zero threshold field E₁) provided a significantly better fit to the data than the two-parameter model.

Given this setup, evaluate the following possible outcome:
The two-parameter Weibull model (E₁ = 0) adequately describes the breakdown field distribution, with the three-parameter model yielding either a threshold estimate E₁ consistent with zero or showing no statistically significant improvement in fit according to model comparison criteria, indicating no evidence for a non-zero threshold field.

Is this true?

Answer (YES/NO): NO